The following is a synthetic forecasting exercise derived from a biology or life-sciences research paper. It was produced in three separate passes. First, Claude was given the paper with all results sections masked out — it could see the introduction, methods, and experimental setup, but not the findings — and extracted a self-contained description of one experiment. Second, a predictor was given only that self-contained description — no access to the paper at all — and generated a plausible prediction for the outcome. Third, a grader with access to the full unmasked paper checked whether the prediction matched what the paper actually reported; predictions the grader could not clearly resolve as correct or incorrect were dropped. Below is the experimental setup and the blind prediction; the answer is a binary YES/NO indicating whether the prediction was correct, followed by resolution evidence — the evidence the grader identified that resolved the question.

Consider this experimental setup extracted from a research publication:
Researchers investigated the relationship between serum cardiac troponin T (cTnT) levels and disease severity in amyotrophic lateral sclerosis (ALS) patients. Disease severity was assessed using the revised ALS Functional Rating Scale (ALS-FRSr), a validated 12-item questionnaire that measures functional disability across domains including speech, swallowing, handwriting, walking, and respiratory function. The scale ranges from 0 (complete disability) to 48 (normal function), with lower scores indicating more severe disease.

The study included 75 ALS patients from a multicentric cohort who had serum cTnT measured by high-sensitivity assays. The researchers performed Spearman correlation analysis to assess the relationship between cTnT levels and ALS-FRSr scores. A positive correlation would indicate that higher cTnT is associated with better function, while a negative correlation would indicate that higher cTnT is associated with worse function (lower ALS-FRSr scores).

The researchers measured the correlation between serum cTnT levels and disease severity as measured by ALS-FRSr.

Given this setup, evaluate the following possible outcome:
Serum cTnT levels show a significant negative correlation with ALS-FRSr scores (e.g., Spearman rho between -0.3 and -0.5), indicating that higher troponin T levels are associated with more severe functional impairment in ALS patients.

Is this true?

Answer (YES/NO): YES